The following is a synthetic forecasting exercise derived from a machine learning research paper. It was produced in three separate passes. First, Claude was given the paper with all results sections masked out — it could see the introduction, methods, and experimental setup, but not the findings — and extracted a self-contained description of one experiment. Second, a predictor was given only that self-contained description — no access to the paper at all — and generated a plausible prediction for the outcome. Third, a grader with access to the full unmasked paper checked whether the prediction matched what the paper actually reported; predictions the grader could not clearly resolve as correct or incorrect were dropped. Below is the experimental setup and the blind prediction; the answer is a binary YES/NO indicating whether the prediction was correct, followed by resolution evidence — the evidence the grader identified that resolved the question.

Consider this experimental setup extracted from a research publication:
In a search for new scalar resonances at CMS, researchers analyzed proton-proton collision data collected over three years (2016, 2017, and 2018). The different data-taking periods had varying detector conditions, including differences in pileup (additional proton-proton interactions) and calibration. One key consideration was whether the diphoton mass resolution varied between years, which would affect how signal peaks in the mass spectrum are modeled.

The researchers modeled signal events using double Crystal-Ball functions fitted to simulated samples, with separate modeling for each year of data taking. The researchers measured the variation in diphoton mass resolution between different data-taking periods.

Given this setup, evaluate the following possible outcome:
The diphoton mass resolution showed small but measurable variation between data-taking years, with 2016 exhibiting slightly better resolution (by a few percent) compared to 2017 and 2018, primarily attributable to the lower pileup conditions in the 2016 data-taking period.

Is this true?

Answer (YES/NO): NO